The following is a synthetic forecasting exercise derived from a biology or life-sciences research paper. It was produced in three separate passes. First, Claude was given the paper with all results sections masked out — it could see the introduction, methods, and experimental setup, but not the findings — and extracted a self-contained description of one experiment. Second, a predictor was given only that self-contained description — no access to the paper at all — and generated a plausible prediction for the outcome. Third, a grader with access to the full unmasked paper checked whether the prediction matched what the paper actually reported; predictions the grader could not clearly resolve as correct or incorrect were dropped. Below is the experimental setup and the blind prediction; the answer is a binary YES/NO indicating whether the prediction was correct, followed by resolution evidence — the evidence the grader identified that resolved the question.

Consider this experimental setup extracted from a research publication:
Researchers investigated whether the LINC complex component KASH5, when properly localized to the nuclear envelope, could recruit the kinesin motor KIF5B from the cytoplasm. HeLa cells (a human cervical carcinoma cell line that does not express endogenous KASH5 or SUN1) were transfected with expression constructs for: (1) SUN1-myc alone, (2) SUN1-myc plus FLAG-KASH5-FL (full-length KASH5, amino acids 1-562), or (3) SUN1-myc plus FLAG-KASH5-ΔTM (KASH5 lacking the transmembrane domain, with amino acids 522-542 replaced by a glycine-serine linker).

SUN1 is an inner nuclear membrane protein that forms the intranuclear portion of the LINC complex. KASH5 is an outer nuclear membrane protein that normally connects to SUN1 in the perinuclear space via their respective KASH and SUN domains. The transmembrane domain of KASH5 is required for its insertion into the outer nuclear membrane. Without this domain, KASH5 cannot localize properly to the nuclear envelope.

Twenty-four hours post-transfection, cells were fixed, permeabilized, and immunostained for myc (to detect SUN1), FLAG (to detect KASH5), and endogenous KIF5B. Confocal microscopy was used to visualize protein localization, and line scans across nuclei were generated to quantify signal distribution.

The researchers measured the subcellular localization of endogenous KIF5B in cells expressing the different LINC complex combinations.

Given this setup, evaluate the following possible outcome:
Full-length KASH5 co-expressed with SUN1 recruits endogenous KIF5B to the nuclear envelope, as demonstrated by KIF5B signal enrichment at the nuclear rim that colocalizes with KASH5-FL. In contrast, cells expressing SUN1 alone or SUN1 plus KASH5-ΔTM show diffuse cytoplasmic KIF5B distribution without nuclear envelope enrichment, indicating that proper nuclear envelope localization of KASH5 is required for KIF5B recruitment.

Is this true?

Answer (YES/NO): YES